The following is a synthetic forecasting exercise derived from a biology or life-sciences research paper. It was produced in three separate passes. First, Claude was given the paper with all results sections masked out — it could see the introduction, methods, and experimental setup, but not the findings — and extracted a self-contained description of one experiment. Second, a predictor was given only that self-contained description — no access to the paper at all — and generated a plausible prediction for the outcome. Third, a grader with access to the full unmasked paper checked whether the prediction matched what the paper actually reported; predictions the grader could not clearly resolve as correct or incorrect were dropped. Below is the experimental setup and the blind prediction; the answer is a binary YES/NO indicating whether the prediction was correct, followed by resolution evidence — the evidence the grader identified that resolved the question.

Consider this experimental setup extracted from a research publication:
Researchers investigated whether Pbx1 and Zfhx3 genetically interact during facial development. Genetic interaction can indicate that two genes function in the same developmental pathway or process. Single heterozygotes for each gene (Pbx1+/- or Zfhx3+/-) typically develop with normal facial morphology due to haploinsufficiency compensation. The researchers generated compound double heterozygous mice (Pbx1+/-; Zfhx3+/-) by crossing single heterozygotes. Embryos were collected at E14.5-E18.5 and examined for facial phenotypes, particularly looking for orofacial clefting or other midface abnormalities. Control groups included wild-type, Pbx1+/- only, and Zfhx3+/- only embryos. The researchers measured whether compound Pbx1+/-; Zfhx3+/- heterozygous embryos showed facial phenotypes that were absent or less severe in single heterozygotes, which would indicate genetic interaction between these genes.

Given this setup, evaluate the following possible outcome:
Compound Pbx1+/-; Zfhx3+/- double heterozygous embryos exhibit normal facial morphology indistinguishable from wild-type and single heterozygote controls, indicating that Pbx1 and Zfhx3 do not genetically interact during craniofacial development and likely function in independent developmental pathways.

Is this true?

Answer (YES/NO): NO